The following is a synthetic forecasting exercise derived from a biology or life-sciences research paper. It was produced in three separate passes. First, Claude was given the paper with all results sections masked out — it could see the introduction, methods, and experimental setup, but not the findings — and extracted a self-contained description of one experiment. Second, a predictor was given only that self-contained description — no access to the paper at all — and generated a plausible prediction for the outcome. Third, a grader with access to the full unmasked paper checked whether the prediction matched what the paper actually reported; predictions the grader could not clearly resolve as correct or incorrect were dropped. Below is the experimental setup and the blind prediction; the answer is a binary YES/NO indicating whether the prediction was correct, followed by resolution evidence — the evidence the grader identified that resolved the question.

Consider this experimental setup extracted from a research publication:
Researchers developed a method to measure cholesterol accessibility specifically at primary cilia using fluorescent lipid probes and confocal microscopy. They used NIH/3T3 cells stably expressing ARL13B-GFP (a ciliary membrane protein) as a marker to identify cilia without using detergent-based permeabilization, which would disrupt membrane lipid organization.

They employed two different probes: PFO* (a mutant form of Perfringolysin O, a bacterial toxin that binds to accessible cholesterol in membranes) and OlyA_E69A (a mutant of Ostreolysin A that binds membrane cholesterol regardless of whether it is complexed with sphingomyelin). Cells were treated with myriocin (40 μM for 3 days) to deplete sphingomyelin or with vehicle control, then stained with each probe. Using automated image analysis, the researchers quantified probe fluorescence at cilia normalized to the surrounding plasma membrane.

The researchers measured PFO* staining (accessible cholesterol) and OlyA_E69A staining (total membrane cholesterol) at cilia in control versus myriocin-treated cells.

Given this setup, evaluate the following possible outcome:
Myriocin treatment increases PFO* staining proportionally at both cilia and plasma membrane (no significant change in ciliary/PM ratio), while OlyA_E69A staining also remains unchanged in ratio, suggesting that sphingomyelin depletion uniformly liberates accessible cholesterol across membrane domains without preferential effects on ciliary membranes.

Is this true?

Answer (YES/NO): NO